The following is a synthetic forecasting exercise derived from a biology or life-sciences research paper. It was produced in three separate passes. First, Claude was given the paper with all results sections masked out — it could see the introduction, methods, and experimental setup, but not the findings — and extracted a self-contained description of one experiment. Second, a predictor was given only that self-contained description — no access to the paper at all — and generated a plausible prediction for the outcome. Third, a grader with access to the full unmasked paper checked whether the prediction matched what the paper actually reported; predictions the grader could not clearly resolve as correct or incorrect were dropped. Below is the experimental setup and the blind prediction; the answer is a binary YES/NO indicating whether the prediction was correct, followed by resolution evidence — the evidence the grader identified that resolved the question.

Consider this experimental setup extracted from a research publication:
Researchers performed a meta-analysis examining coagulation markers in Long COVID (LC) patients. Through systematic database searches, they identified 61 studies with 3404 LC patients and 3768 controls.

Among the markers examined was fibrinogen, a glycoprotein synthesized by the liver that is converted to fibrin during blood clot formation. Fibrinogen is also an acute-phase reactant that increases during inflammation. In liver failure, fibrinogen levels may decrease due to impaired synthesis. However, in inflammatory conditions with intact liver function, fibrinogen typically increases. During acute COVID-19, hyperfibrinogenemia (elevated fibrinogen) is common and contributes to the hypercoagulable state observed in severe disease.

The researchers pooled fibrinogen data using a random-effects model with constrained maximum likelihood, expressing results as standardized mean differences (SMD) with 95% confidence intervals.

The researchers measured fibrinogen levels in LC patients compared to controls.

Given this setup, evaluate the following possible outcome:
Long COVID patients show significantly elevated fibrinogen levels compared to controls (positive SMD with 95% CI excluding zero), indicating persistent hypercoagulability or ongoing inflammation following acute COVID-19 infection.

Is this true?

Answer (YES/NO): NO